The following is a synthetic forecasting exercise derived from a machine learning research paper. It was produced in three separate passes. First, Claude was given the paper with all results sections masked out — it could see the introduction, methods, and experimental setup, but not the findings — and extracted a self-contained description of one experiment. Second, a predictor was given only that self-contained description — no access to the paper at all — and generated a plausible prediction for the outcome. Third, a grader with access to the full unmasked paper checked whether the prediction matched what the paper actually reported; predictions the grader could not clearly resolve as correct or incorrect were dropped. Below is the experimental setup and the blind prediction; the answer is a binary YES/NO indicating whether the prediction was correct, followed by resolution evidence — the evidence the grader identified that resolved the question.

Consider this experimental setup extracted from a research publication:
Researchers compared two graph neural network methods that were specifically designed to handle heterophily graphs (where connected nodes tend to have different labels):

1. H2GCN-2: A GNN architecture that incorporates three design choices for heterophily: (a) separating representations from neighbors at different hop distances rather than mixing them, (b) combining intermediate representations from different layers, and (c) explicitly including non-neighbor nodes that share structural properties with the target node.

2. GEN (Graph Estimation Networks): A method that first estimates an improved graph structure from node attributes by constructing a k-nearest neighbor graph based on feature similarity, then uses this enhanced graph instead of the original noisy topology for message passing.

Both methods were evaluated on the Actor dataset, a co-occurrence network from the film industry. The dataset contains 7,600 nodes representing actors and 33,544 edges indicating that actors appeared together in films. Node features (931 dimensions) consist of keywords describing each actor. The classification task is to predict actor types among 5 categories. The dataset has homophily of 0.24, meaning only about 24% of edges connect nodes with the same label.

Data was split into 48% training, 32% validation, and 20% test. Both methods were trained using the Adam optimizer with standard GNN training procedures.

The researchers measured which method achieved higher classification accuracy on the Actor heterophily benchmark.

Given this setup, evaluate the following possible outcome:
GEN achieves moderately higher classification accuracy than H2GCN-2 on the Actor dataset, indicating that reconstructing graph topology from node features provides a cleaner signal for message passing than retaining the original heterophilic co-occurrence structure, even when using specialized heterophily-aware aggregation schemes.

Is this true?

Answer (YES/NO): YES